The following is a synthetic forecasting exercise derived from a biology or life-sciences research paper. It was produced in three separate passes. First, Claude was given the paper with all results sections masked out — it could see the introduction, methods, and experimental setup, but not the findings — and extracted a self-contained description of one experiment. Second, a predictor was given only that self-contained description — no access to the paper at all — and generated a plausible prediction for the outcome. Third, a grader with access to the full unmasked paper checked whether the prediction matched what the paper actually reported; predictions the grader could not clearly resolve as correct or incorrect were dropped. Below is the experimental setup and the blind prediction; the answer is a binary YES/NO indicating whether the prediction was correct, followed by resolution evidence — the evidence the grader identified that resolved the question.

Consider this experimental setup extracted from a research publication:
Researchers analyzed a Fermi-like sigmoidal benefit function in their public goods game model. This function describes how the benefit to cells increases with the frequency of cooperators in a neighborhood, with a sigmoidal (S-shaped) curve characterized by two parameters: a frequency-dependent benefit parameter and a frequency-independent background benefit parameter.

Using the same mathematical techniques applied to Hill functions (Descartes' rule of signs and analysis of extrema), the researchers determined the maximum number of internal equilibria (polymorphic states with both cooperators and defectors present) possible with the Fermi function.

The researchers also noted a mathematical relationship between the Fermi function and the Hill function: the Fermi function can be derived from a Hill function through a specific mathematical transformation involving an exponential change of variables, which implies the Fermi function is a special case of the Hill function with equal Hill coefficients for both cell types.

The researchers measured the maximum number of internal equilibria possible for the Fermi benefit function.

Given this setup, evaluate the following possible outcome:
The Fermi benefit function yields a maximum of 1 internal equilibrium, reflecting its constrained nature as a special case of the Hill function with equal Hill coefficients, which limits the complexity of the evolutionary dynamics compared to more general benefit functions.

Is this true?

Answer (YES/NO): NO